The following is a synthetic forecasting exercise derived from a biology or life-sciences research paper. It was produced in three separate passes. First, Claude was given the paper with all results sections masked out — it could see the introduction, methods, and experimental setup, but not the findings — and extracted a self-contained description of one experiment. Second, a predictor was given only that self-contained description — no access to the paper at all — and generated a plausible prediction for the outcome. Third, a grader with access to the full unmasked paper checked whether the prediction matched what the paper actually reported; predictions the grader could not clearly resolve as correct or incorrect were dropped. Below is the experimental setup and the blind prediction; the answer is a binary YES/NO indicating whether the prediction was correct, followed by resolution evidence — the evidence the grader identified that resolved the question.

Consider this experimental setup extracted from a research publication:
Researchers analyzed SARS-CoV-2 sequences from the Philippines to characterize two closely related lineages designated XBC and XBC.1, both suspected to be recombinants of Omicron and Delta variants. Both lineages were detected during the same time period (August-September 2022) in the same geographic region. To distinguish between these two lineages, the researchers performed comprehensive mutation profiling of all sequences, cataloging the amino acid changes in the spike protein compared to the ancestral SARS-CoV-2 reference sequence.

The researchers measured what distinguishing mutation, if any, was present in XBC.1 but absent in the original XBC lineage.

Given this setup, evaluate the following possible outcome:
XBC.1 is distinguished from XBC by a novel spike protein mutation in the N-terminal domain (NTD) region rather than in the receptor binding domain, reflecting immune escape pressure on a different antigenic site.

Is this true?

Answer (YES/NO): NO